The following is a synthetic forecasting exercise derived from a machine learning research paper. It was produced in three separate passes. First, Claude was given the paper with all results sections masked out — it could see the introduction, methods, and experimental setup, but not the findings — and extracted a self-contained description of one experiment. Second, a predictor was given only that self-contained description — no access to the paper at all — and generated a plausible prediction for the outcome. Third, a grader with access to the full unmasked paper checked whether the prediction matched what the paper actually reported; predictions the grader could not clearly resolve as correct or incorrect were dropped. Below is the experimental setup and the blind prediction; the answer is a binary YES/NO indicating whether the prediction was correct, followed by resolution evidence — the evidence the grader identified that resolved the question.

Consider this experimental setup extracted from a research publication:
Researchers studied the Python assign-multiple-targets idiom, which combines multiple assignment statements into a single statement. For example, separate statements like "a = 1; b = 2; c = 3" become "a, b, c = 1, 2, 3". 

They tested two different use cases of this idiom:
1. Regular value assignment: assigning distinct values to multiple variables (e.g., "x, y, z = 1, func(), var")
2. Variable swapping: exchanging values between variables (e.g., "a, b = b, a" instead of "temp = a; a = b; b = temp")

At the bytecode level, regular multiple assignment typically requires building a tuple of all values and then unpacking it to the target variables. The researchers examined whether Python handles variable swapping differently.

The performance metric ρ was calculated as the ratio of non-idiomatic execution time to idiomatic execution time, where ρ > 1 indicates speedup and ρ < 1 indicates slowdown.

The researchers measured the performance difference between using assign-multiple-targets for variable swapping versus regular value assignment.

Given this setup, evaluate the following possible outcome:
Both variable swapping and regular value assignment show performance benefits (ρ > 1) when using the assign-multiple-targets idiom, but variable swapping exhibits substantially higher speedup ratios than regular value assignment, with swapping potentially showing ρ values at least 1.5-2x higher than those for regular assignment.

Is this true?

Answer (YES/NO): NO